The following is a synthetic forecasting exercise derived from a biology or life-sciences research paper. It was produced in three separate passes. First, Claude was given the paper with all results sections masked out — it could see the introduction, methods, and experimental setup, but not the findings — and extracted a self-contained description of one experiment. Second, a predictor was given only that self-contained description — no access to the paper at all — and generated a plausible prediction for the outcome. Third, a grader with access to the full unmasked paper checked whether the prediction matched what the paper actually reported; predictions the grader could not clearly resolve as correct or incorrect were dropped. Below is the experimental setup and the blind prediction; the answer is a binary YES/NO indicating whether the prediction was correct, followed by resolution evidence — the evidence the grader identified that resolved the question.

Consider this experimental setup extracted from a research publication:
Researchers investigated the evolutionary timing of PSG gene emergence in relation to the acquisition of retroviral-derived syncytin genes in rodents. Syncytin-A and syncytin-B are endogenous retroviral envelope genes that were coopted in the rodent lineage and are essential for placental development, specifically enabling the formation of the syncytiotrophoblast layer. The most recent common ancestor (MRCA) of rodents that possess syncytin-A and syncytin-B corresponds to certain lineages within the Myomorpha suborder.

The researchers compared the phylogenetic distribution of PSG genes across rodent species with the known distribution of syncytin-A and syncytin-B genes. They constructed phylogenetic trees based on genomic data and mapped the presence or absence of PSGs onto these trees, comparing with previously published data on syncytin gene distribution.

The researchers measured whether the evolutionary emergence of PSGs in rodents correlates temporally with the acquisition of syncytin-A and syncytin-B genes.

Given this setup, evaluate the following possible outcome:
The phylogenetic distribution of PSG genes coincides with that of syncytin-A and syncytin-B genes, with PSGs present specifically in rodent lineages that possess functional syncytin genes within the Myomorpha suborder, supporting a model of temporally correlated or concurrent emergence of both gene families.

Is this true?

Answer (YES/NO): NO